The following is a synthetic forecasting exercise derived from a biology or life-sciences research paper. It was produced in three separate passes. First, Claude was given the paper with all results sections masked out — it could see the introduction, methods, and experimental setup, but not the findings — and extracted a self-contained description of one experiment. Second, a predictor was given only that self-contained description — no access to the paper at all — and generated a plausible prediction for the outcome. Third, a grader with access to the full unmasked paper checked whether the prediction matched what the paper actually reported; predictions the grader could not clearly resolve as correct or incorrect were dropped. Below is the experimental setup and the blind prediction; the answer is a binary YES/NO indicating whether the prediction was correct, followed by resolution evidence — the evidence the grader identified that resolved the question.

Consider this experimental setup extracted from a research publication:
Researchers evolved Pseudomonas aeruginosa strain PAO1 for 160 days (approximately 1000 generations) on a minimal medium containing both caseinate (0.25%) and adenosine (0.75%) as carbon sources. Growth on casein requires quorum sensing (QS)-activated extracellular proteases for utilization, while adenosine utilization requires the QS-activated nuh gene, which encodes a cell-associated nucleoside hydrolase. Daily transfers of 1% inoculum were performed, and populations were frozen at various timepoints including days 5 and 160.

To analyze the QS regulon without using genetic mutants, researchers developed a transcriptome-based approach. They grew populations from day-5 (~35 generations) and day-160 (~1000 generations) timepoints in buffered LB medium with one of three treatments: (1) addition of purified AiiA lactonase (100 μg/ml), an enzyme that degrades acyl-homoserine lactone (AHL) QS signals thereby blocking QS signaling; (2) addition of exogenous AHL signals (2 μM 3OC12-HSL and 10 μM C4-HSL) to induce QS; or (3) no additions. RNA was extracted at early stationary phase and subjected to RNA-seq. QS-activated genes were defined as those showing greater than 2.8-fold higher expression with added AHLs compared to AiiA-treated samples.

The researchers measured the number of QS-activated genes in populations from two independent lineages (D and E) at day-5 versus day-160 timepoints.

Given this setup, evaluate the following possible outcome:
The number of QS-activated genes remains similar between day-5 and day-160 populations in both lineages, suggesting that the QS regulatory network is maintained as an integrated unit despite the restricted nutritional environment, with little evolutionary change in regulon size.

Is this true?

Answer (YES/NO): NO